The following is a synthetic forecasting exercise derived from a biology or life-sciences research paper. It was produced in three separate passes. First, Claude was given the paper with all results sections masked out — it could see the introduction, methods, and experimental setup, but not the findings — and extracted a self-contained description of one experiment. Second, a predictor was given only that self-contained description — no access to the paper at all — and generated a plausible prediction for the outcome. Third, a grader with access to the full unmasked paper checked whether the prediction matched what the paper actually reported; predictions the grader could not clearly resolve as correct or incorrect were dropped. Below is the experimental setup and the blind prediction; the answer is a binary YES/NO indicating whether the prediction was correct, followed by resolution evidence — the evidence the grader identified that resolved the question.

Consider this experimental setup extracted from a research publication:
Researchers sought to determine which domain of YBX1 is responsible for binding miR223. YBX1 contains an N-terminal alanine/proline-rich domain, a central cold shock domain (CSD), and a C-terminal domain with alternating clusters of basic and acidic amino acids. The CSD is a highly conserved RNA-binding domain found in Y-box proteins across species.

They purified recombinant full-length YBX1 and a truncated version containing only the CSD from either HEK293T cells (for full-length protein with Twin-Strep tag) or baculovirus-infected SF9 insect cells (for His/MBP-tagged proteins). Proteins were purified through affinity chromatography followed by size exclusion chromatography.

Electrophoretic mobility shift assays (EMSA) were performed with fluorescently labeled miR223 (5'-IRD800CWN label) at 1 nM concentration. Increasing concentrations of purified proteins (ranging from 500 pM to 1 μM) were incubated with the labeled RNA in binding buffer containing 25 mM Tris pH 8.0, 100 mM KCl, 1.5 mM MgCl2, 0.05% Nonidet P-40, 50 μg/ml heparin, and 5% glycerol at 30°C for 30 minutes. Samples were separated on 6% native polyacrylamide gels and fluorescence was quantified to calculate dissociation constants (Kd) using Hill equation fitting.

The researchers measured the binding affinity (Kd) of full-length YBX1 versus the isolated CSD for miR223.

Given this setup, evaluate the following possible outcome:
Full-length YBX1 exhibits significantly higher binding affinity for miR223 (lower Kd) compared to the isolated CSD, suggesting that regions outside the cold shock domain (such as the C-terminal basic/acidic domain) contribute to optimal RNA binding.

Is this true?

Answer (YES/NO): YES